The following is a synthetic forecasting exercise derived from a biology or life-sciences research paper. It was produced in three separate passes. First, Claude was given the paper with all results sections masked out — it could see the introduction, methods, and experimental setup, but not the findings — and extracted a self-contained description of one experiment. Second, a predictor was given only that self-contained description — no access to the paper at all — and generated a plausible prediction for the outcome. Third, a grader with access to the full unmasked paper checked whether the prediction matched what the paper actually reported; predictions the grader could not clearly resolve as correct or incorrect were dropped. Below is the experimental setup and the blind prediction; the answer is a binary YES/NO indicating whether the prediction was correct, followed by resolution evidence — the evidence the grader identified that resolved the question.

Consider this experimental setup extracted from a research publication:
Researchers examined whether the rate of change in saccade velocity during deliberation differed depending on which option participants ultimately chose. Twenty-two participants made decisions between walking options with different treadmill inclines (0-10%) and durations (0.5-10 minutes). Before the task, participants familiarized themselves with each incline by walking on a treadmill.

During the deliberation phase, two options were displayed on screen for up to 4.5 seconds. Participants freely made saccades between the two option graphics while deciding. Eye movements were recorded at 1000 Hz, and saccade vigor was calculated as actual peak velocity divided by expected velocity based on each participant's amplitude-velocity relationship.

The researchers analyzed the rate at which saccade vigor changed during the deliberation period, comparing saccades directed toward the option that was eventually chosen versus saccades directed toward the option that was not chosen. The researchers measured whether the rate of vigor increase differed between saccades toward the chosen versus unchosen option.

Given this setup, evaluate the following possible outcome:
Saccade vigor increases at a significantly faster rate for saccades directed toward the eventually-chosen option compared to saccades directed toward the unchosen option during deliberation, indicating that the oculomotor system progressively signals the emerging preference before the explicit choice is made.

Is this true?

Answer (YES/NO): YES